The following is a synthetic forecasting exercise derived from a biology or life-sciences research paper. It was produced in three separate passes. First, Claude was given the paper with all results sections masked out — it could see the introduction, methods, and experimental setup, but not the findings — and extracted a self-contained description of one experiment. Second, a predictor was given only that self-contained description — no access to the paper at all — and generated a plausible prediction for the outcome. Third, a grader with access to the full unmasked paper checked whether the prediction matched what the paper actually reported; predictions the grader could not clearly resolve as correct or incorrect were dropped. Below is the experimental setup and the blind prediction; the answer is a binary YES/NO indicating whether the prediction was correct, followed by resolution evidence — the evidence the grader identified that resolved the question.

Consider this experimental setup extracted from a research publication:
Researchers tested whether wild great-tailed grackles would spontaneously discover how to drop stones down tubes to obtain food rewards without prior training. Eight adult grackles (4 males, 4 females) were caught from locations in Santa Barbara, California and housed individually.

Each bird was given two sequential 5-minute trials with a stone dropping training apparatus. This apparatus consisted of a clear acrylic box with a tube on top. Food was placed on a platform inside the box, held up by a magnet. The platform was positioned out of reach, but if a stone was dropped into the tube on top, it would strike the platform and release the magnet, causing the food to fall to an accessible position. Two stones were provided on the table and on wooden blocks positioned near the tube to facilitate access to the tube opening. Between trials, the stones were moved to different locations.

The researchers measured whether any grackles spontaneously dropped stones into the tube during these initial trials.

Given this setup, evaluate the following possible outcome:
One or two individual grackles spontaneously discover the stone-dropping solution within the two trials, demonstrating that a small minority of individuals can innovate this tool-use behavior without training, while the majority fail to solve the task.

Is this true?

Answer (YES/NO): NO